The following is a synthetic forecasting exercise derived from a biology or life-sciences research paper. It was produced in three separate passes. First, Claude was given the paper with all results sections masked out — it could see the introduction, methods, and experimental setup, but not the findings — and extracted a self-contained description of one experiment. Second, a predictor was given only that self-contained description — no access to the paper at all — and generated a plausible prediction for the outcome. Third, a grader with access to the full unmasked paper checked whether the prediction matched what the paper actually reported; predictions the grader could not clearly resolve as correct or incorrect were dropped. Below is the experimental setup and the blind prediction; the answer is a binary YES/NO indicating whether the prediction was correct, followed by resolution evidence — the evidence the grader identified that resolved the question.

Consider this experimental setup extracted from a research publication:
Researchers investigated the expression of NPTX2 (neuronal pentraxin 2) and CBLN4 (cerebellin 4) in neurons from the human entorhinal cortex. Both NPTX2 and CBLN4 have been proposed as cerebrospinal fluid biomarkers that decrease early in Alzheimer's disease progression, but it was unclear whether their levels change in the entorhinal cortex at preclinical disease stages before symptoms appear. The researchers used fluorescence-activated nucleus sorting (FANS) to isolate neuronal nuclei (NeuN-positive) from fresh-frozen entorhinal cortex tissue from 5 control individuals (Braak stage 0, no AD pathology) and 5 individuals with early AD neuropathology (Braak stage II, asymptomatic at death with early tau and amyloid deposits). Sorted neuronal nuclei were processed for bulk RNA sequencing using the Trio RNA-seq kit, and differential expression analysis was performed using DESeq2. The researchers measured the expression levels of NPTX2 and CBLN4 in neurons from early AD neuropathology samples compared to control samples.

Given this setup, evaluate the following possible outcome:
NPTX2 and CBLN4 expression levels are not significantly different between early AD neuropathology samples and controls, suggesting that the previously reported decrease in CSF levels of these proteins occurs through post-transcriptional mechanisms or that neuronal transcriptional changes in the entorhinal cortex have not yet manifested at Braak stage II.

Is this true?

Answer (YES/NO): NO